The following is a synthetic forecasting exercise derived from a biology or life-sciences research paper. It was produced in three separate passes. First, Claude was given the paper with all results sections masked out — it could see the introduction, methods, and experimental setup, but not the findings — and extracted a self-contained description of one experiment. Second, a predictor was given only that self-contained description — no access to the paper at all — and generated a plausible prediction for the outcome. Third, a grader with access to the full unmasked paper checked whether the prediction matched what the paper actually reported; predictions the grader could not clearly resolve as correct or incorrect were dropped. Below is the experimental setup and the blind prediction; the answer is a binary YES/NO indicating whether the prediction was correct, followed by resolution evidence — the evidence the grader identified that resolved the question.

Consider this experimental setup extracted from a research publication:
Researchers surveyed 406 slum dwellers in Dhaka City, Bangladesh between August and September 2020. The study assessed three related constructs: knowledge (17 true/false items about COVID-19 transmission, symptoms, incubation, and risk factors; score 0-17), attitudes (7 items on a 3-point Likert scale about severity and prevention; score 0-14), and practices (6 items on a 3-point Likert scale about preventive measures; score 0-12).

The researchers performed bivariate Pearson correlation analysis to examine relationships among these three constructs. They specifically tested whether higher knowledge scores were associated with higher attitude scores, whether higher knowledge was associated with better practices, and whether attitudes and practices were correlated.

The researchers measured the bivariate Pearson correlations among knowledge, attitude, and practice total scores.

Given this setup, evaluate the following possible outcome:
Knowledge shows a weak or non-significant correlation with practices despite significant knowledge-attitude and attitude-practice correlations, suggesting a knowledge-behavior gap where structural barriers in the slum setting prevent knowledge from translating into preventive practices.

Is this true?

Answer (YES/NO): NO